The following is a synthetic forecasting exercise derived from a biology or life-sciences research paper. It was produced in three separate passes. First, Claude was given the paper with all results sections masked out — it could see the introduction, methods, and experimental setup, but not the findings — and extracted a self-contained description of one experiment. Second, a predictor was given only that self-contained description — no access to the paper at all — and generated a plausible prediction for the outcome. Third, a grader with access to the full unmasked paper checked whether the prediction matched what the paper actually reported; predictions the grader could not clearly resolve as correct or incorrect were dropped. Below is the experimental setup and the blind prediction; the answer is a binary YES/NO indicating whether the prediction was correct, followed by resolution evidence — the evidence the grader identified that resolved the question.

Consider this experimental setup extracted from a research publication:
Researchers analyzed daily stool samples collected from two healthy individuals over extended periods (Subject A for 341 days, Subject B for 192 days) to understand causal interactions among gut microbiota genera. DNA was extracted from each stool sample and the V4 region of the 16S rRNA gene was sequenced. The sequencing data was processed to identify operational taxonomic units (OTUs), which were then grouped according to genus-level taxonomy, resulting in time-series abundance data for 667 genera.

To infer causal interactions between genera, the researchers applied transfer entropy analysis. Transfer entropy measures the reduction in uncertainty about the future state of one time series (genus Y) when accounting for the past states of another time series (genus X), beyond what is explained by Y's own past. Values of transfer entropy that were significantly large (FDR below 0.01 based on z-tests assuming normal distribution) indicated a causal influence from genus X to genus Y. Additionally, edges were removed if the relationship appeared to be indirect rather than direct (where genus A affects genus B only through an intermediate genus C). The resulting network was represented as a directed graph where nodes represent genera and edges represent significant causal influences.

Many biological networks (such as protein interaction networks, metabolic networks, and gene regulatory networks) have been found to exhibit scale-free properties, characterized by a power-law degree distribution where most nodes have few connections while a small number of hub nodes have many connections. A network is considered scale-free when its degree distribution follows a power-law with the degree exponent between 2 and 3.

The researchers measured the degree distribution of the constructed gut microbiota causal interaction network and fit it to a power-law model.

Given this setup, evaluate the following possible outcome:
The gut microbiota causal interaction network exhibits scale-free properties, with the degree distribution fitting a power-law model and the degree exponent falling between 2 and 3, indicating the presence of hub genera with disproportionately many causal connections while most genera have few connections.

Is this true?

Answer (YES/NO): NO